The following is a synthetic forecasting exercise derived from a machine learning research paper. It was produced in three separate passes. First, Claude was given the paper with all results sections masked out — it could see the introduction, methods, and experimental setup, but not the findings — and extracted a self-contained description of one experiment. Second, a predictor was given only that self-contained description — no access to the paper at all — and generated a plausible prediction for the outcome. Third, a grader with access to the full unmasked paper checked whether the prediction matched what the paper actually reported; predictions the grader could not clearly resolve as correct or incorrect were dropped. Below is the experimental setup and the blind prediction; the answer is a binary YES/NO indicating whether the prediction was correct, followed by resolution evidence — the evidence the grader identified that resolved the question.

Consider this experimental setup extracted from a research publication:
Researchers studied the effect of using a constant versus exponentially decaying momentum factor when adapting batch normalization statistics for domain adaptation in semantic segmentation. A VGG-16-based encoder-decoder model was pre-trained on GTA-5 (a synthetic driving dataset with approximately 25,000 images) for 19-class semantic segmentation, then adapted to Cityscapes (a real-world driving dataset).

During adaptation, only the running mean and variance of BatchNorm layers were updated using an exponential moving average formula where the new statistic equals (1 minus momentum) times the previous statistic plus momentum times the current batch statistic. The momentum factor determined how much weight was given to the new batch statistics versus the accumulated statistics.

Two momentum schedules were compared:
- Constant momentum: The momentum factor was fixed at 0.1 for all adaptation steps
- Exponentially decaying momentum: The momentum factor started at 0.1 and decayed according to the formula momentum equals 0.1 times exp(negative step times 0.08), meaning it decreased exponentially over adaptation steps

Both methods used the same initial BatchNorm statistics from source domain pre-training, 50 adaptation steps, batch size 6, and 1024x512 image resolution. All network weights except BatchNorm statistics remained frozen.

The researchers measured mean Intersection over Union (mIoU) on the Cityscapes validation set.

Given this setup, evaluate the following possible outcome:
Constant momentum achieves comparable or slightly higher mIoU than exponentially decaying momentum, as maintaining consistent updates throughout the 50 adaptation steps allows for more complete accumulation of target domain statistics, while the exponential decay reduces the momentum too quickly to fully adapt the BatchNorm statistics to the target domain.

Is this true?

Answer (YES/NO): NO